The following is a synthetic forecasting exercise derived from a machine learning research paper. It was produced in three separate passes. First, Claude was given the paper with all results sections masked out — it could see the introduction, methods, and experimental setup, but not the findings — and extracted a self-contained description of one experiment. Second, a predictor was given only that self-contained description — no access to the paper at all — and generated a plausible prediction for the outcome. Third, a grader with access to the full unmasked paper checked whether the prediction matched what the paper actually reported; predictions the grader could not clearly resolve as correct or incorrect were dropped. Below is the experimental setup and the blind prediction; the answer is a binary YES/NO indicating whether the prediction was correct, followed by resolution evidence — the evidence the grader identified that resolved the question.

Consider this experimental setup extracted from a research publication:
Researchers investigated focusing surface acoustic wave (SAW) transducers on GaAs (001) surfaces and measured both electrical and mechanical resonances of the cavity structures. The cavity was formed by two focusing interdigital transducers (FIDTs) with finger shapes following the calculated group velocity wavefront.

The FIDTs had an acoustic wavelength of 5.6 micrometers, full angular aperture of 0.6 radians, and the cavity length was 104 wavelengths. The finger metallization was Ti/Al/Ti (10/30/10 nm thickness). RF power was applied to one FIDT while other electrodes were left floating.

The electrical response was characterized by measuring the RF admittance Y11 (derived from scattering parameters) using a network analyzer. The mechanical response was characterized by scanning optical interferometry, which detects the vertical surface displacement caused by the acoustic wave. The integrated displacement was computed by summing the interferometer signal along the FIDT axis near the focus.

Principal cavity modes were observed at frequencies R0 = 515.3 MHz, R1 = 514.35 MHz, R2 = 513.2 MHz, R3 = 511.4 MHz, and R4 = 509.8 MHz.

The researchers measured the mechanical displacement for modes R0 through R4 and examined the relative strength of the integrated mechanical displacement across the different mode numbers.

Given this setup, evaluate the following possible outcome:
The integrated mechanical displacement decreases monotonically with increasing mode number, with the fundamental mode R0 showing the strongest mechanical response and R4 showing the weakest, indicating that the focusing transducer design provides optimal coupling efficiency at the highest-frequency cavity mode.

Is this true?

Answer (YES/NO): NO